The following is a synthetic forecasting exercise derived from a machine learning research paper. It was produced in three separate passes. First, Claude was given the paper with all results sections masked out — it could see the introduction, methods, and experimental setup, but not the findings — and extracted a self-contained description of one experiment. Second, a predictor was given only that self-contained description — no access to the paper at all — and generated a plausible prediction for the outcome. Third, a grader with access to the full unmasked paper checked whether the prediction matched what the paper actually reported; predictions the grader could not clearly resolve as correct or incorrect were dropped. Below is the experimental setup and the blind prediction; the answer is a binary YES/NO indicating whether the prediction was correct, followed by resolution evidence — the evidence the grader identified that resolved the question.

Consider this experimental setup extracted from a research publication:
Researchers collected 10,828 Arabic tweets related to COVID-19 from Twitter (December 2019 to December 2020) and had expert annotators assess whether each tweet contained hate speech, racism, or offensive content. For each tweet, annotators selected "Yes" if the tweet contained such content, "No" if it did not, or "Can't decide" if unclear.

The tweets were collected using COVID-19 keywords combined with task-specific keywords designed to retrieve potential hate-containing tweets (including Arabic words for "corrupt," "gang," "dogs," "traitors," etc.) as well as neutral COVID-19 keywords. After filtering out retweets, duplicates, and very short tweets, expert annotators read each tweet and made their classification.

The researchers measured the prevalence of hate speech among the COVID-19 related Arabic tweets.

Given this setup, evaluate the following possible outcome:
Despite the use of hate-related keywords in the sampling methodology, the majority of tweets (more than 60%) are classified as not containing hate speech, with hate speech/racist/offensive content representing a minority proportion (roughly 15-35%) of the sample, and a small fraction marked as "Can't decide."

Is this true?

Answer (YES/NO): NO